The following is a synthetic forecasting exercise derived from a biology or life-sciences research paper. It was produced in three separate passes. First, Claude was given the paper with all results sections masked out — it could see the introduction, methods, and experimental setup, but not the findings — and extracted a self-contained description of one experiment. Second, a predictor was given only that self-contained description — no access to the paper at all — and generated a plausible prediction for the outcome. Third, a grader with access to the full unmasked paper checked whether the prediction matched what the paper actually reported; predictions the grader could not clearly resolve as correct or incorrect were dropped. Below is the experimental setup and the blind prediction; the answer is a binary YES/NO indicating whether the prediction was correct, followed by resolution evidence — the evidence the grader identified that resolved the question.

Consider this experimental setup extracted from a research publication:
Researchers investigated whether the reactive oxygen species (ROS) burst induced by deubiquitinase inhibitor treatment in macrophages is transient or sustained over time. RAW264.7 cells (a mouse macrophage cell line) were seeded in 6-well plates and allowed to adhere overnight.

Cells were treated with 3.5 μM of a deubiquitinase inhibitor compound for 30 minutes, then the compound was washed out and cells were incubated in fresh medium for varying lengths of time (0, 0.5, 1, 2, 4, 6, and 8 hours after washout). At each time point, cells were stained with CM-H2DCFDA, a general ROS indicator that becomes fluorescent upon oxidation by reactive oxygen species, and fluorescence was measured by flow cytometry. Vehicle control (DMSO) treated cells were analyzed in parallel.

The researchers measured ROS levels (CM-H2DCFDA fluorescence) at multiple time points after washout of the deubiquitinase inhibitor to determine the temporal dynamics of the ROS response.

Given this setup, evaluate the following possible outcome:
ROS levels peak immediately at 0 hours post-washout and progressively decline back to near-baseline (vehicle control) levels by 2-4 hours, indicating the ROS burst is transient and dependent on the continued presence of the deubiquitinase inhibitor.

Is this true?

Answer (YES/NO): NO